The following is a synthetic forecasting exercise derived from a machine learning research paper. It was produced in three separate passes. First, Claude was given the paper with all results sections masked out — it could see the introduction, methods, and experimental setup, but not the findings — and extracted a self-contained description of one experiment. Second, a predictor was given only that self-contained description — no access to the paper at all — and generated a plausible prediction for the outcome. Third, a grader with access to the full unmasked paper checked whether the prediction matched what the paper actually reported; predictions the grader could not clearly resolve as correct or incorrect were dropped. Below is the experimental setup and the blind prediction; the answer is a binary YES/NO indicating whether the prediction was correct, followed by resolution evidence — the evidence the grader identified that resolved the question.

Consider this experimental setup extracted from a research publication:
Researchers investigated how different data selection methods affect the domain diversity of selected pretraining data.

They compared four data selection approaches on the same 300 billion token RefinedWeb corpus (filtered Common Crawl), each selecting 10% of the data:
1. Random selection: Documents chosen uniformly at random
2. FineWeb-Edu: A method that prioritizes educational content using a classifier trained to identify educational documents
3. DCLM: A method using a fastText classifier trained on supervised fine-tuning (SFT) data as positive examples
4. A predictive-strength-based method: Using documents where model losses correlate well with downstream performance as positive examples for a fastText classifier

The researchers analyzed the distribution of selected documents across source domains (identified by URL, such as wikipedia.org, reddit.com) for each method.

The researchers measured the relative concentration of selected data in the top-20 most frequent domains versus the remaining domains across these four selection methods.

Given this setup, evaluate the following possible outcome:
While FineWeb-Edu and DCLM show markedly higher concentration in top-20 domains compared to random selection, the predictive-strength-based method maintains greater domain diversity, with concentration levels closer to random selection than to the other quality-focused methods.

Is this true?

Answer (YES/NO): YES